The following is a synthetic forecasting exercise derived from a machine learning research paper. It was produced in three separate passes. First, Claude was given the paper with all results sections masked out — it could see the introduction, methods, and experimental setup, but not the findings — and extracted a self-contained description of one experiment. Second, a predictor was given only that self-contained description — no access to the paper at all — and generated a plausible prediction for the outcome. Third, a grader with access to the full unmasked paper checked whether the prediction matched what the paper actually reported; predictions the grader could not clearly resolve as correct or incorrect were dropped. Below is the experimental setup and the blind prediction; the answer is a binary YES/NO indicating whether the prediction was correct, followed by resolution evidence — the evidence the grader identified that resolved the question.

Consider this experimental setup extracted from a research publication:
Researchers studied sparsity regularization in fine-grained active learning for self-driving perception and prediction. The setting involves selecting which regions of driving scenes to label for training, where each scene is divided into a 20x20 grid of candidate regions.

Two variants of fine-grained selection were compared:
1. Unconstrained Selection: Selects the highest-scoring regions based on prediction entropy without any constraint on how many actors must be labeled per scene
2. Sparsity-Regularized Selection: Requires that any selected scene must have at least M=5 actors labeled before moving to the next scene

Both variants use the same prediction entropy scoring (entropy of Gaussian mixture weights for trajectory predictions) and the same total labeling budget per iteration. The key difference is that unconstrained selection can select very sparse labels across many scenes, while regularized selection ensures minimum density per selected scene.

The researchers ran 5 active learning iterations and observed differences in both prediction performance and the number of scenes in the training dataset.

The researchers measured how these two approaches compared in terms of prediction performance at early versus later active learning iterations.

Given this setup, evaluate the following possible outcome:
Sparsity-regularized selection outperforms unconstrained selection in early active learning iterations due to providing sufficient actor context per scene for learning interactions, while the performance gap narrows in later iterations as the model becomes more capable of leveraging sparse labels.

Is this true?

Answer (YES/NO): NO